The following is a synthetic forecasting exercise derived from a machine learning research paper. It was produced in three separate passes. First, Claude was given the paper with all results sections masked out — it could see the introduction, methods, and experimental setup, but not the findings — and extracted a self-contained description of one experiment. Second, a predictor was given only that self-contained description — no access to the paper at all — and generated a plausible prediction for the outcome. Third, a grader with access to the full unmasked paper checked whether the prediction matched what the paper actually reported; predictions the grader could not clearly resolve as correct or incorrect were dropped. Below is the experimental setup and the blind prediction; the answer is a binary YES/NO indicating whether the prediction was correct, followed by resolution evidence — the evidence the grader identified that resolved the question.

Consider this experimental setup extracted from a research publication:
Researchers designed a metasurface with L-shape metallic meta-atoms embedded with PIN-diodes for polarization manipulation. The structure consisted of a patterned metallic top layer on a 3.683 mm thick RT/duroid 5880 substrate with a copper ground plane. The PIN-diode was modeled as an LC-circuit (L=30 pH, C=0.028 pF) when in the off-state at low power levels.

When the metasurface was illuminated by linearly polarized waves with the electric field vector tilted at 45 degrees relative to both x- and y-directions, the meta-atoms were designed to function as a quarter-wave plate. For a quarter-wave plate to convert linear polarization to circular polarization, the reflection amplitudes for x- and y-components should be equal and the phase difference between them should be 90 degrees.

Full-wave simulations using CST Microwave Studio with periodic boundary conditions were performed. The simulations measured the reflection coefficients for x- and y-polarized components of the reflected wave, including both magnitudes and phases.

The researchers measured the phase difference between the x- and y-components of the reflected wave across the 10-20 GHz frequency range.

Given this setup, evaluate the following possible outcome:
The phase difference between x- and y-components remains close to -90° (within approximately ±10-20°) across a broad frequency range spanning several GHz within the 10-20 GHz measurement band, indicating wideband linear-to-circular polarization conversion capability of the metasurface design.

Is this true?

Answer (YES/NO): NO